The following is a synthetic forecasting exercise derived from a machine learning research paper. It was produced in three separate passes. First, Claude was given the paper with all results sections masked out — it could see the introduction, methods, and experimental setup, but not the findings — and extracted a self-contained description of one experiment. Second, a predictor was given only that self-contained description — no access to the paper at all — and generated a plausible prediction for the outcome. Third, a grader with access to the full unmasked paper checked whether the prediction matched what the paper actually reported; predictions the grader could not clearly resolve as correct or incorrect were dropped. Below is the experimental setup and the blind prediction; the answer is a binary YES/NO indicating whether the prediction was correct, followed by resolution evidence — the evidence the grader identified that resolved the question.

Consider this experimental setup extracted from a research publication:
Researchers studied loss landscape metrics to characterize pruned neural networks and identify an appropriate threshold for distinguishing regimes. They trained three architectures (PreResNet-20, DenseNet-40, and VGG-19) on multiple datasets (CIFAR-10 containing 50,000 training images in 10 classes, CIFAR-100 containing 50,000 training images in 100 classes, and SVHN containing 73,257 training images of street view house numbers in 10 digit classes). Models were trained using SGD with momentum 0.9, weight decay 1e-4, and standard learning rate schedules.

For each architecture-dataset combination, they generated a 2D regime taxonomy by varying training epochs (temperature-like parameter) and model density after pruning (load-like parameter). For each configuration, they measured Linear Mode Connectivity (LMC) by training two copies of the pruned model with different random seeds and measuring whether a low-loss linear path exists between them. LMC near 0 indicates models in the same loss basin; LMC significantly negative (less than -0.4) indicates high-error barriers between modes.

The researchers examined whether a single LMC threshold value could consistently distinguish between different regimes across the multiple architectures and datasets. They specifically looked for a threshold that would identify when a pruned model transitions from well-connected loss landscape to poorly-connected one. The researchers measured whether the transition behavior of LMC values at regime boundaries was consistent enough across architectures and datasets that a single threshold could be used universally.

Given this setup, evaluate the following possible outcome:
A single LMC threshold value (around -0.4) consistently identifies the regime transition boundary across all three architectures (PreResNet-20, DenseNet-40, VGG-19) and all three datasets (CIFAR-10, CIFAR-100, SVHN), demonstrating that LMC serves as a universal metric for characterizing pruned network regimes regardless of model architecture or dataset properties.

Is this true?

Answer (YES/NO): NO